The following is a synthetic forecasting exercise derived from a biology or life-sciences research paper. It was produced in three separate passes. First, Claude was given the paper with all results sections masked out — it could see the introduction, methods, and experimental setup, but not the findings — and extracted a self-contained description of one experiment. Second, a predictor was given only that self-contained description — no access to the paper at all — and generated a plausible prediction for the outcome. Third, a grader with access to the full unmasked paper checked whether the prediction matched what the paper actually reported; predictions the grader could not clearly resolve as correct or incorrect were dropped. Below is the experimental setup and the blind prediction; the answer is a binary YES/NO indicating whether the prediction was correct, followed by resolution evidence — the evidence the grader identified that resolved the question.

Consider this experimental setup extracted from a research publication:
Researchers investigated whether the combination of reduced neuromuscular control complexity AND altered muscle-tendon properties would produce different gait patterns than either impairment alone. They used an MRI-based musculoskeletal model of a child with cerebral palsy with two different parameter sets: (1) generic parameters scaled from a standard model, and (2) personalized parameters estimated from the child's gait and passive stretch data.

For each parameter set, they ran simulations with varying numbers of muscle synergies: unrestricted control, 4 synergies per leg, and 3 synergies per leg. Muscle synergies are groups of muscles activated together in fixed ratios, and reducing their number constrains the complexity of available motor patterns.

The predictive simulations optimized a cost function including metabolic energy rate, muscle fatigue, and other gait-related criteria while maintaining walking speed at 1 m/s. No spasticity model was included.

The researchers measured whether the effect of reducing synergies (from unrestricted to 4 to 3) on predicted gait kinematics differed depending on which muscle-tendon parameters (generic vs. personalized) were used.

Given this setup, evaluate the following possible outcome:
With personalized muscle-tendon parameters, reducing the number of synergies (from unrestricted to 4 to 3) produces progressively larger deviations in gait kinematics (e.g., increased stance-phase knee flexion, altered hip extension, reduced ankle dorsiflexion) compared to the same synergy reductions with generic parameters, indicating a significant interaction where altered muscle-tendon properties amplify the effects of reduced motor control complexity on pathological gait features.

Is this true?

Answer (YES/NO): NO